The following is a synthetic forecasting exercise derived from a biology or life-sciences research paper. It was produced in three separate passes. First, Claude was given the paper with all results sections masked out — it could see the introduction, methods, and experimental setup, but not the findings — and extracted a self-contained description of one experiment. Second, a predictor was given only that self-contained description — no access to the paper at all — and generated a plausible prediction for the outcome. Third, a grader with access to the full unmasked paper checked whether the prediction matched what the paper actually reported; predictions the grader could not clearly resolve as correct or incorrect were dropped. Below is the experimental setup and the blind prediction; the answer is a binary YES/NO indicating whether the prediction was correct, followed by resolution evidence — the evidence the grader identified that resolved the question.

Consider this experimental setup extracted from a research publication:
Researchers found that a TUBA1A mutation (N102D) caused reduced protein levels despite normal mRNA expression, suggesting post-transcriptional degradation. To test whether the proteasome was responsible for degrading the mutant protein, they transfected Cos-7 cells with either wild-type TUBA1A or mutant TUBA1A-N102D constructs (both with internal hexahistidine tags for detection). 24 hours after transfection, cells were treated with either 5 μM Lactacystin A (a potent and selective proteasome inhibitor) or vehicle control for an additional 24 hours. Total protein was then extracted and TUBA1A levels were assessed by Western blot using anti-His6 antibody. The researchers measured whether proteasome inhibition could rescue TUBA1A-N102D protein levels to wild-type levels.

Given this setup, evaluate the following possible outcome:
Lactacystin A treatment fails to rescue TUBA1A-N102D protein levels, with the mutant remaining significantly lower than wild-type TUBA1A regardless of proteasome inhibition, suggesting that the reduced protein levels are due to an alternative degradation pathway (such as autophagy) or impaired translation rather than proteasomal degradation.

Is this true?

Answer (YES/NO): YES